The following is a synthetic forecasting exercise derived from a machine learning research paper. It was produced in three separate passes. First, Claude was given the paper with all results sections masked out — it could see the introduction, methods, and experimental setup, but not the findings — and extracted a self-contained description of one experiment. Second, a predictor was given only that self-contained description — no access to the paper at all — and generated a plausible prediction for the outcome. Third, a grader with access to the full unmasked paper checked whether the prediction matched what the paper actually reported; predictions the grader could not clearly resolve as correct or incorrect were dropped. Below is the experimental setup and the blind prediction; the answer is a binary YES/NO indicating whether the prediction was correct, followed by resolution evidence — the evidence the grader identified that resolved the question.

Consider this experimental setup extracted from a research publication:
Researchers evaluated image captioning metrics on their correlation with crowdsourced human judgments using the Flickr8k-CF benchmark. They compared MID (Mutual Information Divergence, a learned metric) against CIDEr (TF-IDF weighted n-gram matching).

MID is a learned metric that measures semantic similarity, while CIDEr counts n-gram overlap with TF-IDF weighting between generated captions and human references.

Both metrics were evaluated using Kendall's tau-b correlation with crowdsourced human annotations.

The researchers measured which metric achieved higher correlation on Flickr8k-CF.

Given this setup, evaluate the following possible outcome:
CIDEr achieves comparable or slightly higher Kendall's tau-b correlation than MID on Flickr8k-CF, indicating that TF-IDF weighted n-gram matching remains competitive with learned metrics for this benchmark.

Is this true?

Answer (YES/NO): NO